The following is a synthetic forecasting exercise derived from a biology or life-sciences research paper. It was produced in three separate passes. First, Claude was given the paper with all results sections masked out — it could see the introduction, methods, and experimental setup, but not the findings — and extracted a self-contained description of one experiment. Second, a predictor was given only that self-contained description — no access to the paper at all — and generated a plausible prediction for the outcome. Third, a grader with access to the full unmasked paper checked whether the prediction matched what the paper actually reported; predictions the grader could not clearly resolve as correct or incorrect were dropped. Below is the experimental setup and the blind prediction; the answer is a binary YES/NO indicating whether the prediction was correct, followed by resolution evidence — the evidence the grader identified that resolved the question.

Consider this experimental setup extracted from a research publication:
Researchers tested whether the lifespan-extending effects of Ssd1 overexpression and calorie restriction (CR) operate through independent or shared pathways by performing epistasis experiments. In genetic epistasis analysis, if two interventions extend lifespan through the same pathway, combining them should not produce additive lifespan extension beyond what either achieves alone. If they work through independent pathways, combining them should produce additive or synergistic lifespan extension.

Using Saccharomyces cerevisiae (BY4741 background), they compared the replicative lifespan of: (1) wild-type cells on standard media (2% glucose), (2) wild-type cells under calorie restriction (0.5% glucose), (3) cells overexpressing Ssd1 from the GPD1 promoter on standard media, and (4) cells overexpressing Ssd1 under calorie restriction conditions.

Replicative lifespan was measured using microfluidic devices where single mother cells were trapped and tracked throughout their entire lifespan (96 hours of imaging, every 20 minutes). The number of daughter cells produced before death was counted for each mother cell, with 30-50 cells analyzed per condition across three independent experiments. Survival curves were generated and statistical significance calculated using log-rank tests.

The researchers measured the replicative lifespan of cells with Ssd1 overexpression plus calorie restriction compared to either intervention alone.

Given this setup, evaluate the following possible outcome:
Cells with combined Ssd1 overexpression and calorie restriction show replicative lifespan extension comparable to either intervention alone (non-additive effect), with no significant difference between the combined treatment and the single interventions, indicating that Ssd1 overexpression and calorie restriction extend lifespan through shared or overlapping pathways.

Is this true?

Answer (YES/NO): YES